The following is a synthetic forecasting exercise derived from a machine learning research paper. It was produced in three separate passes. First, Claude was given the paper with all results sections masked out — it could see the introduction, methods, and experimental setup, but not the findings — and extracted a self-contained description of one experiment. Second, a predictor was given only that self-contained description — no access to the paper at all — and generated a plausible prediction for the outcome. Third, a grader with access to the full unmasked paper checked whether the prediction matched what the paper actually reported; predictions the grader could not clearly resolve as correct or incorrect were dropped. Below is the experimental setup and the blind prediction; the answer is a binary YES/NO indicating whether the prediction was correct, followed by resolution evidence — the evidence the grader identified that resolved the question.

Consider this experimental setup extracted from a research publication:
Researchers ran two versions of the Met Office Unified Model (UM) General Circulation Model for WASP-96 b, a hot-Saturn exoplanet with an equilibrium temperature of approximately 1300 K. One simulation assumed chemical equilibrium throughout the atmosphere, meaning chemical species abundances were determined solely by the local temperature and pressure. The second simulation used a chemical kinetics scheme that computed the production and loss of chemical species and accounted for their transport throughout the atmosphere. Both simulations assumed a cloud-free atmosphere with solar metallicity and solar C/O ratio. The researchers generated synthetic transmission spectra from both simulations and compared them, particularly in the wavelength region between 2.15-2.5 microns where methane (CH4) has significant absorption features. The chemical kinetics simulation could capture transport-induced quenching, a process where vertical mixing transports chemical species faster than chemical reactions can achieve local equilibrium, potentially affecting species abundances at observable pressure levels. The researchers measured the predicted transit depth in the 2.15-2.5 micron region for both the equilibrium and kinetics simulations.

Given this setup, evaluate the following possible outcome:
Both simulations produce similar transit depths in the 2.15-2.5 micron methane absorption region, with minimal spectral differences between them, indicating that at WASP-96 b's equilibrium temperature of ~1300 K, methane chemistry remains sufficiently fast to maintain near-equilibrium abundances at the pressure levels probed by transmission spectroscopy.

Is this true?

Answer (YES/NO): NO